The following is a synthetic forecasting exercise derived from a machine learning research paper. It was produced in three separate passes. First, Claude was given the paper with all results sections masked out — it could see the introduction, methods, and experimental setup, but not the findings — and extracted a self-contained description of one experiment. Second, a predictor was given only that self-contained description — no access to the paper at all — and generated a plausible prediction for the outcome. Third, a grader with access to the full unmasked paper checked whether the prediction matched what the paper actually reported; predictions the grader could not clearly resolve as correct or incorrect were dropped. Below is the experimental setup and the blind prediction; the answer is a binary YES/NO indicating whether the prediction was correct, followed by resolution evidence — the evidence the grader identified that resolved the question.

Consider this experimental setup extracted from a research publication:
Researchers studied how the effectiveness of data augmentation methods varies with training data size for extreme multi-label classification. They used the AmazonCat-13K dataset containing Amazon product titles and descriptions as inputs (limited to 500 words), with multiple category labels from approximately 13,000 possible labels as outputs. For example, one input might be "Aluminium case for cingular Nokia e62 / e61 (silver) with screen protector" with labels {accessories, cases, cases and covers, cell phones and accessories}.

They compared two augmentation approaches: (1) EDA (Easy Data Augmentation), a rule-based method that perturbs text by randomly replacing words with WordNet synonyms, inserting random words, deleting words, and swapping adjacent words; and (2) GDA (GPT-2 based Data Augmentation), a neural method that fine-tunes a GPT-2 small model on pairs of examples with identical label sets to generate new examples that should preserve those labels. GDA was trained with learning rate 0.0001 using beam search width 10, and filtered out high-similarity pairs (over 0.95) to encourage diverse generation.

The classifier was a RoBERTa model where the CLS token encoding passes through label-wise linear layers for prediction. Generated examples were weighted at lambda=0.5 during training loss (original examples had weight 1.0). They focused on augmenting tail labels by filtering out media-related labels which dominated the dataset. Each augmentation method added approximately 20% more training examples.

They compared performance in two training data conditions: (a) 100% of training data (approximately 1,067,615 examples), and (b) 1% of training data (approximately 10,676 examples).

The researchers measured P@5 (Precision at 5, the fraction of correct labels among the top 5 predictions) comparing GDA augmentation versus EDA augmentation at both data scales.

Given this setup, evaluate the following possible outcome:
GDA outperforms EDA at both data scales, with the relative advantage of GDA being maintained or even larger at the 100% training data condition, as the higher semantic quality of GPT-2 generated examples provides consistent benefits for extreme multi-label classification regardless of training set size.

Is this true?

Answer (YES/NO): NO